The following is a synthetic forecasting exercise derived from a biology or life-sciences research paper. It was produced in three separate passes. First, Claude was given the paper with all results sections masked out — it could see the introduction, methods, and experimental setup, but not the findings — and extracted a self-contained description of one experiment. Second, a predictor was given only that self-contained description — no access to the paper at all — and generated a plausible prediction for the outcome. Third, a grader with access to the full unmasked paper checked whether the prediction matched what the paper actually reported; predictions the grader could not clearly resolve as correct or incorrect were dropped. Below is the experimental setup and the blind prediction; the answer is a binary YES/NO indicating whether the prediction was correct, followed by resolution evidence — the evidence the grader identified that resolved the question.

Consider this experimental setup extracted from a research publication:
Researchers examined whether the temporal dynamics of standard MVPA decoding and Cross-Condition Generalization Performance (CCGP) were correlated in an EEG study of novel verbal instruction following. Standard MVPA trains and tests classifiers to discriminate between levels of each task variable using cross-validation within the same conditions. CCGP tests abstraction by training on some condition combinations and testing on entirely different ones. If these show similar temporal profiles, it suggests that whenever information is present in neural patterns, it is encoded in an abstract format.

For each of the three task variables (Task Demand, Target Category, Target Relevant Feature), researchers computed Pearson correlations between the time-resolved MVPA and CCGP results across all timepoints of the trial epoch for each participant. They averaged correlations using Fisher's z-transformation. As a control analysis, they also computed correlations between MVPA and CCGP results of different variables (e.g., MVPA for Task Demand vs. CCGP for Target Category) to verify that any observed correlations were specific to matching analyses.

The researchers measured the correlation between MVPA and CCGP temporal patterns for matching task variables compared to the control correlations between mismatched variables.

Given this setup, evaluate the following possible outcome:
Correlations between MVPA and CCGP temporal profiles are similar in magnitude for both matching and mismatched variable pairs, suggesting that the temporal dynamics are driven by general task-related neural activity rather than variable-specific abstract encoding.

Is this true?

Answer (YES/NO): NO